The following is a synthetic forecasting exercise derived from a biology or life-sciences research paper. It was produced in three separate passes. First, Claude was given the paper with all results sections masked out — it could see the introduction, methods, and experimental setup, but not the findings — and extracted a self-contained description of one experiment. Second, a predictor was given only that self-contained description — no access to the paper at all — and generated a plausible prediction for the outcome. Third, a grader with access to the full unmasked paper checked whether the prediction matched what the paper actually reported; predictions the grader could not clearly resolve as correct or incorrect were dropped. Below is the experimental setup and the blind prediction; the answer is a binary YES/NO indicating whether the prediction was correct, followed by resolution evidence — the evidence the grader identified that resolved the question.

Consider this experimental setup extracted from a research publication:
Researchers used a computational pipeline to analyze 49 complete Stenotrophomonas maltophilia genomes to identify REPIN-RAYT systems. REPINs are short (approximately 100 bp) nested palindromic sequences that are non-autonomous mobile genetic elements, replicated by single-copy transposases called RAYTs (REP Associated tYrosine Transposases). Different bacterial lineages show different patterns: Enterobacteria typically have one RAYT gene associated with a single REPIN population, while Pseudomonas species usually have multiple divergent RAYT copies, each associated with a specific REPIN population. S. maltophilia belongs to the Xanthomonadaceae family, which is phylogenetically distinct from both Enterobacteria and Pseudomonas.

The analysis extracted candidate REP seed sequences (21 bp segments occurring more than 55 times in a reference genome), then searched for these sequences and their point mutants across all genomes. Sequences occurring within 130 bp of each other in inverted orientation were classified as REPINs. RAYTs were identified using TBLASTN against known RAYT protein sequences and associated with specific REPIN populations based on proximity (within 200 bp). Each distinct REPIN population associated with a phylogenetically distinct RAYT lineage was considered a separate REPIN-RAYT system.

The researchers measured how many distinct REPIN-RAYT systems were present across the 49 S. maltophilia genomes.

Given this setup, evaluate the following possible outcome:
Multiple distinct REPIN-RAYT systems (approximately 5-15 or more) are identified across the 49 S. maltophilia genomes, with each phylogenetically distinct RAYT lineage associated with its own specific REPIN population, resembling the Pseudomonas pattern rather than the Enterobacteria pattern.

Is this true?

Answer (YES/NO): YES